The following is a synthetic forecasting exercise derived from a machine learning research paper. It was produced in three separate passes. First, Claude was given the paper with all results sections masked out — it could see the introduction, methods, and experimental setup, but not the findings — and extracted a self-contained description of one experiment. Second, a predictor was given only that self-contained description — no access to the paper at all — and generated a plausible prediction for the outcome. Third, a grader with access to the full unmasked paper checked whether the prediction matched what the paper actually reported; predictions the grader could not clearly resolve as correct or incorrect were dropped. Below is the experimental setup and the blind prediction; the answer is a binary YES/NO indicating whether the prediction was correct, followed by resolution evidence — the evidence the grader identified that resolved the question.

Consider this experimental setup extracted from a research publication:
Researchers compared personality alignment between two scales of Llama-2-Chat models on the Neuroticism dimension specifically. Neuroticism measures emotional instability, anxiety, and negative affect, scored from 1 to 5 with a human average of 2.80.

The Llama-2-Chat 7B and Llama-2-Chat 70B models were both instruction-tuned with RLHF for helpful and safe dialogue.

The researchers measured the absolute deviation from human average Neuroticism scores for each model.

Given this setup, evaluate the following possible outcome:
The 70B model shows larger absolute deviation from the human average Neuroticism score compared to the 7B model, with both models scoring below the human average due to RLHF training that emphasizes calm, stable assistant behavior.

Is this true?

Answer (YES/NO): NO